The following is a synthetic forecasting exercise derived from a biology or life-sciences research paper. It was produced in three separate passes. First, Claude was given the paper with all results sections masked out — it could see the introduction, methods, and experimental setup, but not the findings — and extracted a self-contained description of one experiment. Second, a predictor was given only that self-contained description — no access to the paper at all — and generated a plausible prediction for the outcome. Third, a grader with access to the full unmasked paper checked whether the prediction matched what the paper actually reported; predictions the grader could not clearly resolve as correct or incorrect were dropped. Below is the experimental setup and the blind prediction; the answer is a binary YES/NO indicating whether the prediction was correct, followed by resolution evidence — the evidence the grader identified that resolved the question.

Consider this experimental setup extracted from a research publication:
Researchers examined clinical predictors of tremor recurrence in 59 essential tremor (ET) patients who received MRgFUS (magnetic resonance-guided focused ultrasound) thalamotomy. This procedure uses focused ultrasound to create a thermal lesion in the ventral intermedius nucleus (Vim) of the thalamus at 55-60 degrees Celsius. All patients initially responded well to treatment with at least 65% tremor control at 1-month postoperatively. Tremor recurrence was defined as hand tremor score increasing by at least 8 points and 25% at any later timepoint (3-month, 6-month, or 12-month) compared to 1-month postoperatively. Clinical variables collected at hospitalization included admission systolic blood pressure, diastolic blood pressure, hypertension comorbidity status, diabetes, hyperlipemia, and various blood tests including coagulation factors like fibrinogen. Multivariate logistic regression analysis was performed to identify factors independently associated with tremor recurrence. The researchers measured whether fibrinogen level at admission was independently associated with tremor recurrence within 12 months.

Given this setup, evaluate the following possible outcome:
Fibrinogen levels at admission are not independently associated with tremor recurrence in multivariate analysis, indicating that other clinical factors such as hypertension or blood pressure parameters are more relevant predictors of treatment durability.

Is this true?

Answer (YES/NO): NO